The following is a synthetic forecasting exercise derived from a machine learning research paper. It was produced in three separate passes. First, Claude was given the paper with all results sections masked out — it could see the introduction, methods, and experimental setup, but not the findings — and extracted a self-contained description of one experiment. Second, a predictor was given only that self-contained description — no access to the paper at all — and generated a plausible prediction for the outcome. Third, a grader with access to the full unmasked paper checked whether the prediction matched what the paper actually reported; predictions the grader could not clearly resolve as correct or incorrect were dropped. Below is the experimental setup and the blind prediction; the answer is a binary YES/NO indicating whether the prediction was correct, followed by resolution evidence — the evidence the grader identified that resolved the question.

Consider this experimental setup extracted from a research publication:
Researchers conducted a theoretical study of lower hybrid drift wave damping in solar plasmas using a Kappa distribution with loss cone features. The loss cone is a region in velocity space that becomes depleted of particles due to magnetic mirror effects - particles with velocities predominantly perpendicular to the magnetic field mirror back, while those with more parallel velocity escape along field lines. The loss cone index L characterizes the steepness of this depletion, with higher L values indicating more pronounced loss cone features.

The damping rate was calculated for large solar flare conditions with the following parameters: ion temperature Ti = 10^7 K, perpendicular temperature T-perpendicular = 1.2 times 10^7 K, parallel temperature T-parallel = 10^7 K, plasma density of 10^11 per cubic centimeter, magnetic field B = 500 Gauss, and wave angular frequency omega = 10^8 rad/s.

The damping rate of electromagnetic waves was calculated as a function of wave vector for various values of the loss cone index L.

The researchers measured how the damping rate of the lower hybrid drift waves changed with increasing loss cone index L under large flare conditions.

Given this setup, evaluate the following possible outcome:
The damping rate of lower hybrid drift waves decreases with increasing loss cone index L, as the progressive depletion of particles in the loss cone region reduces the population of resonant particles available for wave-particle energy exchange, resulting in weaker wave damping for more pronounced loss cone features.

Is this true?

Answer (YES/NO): NO